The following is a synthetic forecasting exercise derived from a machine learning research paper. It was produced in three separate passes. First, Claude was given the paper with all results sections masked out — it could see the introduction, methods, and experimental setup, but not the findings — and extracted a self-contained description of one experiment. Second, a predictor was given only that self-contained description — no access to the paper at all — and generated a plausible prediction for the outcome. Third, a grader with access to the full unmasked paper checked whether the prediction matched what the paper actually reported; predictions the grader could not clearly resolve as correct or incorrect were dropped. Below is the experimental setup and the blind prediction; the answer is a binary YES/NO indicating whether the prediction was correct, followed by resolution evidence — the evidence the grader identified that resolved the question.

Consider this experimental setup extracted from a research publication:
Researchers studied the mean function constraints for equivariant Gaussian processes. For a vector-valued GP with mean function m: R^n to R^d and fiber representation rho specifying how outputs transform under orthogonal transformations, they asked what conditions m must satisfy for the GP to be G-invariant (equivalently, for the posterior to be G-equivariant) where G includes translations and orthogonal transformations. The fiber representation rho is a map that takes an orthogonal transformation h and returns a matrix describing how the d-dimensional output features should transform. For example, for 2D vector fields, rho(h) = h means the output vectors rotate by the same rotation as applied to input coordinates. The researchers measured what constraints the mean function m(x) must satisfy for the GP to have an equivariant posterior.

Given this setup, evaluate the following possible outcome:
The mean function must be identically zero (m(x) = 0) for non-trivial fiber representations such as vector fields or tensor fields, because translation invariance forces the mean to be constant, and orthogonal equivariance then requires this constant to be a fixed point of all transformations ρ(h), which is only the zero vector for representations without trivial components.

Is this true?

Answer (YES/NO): YES